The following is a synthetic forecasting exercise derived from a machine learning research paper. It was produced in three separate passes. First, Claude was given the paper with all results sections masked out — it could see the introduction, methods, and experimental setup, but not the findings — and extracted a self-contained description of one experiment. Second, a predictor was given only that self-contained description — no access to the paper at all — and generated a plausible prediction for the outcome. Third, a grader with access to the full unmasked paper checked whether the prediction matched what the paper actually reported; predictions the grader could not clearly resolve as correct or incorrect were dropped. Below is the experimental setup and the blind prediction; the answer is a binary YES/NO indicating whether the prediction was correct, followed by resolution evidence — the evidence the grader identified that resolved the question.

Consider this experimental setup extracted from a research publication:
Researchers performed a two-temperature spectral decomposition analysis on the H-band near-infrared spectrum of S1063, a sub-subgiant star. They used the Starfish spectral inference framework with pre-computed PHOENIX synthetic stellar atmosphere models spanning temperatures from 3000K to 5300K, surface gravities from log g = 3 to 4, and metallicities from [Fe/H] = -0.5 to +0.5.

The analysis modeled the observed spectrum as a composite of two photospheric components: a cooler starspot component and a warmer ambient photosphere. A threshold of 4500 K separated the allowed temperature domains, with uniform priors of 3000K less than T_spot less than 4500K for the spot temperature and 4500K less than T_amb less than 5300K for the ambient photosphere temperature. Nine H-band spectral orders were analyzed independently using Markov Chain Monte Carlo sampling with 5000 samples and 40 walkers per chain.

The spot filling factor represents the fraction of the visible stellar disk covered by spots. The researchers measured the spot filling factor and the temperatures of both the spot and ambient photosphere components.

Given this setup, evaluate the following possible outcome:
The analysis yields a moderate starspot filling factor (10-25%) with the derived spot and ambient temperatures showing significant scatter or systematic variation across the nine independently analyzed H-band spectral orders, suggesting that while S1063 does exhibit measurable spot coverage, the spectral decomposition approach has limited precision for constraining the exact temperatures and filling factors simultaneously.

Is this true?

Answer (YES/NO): NO